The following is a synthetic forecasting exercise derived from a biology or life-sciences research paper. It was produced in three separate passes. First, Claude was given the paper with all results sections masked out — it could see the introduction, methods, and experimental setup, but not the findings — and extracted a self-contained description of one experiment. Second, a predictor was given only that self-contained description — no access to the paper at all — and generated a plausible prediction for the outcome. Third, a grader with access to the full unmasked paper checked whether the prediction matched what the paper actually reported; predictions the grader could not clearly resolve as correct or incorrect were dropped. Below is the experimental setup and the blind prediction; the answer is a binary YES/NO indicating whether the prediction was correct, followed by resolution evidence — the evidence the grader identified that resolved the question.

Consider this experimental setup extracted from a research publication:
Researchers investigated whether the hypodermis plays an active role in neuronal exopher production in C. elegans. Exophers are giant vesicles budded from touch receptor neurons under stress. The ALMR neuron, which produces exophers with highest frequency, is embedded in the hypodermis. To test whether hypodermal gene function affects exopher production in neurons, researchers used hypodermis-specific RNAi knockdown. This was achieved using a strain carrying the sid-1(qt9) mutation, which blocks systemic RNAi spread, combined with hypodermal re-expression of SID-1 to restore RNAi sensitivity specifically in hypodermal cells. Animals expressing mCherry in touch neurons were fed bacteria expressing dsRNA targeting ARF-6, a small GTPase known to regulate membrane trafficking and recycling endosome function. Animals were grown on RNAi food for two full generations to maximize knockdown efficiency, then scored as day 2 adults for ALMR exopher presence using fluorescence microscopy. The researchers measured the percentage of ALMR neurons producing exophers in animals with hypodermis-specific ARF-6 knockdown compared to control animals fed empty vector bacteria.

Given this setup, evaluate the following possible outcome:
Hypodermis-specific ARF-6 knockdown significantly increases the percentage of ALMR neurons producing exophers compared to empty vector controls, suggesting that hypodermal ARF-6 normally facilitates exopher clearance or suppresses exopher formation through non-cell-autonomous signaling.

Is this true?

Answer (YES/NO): NO